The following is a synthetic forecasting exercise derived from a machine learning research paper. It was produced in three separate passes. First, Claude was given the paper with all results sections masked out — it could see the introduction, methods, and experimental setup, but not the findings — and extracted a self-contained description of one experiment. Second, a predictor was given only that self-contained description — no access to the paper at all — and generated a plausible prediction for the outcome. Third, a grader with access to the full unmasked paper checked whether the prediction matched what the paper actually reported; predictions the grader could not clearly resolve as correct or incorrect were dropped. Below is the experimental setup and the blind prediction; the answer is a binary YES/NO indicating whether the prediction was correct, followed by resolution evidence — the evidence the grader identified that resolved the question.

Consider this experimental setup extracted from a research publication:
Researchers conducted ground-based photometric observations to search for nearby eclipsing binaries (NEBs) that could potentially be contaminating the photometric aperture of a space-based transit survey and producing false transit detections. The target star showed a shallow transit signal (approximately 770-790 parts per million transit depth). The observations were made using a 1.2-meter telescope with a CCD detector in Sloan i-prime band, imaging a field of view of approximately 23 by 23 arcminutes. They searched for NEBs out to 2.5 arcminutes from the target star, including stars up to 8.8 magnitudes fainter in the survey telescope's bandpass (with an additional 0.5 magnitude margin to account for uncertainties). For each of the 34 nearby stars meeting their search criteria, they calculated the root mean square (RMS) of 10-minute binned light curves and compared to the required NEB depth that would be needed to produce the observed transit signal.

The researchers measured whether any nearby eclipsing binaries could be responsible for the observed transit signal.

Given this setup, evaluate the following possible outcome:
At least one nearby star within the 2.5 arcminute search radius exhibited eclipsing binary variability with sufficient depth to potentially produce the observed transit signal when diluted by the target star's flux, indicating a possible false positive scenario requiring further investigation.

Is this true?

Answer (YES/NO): NO